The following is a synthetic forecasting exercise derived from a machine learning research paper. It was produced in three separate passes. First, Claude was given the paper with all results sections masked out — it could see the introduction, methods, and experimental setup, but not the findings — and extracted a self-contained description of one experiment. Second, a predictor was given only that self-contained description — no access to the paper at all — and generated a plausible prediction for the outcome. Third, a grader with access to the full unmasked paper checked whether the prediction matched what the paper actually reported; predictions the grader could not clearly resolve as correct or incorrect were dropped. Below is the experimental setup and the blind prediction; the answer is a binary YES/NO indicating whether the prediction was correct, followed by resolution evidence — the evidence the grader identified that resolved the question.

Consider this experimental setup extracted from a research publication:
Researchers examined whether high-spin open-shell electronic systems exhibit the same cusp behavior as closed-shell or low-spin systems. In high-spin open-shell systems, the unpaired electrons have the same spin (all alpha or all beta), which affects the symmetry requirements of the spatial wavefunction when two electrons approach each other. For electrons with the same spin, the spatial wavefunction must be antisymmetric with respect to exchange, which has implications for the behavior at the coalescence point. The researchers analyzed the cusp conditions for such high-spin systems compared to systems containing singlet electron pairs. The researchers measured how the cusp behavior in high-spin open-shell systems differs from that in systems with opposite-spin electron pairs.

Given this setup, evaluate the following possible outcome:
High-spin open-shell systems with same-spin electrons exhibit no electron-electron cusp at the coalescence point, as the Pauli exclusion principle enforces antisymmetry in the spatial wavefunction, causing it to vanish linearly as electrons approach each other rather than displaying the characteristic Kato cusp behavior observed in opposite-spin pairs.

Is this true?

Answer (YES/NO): YES